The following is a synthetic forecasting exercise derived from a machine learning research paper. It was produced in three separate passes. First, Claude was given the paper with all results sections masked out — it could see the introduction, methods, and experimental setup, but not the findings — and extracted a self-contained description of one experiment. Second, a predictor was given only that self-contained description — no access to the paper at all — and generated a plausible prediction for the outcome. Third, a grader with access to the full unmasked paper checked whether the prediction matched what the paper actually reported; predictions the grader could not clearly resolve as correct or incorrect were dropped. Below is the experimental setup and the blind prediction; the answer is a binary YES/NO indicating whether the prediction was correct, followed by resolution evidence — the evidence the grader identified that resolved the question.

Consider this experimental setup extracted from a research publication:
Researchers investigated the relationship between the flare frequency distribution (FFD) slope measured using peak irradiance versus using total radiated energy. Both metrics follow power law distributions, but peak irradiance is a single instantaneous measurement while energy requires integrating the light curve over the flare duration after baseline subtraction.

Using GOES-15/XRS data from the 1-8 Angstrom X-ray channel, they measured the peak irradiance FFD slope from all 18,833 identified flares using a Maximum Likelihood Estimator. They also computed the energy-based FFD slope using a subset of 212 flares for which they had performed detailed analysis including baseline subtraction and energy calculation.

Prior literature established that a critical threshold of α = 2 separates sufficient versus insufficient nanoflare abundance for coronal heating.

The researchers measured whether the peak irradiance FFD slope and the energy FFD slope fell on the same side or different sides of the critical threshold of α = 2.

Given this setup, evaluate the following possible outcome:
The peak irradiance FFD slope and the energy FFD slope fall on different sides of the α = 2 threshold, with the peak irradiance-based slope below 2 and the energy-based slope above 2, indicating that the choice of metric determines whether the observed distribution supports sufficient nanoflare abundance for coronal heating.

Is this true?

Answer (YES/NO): NO